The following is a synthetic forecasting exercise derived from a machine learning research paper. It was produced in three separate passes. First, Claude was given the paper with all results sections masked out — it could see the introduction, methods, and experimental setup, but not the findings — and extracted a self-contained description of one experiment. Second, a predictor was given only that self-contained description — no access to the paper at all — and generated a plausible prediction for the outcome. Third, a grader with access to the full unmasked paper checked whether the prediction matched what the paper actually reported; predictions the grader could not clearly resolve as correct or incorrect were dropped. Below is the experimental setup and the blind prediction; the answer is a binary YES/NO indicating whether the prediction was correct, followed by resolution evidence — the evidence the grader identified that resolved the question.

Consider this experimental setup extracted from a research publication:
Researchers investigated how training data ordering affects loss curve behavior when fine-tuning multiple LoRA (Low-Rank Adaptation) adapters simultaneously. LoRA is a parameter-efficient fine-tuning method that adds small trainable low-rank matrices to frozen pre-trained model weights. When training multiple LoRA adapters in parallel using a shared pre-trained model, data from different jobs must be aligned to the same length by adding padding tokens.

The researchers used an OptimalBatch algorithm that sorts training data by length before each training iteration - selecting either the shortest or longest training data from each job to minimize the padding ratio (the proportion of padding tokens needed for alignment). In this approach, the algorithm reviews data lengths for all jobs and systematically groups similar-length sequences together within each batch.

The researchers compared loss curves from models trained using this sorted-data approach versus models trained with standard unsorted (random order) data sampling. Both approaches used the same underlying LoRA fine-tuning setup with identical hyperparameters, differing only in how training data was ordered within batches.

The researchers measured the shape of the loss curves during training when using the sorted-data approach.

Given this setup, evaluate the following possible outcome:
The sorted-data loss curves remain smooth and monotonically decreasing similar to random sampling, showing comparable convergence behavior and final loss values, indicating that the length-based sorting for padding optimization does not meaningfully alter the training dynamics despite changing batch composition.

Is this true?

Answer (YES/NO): NO